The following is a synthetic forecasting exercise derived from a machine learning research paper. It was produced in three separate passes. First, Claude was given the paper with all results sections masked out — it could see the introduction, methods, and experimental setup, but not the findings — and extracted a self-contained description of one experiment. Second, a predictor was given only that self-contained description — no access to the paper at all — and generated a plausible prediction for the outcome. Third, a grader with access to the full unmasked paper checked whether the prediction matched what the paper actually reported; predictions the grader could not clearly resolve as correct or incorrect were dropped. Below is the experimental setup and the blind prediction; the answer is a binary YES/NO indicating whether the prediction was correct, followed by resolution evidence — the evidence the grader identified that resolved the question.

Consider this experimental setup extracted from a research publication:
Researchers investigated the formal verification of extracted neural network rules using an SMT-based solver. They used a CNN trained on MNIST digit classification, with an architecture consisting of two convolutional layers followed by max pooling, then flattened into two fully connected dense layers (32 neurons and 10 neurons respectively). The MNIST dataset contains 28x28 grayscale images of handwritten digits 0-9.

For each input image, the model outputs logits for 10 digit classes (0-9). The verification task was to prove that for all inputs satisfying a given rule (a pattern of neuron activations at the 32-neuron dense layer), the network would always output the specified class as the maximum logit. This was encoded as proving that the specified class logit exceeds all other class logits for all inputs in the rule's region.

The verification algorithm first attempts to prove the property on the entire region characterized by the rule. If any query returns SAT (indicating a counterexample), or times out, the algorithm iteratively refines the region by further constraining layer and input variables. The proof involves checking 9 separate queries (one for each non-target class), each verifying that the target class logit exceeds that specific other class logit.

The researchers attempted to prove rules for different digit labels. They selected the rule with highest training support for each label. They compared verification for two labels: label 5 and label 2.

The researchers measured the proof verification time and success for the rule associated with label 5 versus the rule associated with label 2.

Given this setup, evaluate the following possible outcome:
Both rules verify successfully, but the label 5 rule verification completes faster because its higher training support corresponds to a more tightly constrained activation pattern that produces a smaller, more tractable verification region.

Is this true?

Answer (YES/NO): NO